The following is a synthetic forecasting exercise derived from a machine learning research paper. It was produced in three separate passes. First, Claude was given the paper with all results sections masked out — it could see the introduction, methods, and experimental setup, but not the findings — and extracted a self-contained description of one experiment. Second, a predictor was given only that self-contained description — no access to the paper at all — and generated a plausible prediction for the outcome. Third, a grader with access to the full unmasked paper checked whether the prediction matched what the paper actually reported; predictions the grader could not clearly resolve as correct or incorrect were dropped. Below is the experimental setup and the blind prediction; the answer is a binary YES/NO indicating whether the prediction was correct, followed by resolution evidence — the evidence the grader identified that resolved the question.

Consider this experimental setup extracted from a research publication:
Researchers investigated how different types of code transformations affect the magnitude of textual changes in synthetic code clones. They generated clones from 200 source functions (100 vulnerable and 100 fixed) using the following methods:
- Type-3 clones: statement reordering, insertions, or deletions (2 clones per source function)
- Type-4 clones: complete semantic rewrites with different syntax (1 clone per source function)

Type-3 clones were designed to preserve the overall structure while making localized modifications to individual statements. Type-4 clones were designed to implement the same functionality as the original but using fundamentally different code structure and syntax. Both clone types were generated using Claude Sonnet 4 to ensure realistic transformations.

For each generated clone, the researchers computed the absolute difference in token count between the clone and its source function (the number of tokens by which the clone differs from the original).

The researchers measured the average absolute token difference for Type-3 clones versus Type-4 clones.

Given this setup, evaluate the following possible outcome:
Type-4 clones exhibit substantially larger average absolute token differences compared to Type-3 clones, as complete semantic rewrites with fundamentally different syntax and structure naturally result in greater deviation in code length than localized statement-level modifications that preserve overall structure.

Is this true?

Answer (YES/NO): NO